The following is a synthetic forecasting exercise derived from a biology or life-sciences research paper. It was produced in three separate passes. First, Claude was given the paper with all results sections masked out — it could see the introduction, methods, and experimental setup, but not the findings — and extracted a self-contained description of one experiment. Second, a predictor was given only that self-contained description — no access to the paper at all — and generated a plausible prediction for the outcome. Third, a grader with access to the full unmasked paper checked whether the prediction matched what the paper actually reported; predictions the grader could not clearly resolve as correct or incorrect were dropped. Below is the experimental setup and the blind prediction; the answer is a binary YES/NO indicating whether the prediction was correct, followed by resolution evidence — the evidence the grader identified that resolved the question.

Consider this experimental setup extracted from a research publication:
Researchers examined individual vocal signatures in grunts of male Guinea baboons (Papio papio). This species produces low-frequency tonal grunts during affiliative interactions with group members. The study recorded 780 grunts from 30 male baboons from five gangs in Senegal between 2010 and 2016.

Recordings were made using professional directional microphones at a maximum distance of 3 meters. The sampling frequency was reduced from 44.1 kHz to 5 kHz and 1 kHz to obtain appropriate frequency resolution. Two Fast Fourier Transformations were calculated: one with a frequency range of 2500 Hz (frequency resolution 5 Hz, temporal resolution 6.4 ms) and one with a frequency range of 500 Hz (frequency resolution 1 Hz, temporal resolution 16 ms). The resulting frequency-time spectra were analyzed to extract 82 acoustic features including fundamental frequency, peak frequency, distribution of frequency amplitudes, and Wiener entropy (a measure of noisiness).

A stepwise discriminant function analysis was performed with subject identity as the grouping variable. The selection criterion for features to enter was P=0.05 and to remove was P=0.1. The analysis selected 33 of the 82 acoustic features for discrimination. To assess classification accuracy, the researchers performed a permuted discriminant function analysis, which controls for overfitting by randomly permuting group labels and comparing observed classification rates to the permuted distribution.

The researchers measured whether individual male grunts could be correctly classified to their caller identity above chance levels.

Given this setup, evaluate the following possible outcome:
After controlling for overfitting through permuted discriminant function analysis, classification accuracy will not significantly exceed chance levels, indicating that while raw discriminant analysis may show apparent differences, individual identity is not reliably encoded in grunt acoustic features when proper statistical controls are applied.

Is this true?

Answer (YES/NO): NO